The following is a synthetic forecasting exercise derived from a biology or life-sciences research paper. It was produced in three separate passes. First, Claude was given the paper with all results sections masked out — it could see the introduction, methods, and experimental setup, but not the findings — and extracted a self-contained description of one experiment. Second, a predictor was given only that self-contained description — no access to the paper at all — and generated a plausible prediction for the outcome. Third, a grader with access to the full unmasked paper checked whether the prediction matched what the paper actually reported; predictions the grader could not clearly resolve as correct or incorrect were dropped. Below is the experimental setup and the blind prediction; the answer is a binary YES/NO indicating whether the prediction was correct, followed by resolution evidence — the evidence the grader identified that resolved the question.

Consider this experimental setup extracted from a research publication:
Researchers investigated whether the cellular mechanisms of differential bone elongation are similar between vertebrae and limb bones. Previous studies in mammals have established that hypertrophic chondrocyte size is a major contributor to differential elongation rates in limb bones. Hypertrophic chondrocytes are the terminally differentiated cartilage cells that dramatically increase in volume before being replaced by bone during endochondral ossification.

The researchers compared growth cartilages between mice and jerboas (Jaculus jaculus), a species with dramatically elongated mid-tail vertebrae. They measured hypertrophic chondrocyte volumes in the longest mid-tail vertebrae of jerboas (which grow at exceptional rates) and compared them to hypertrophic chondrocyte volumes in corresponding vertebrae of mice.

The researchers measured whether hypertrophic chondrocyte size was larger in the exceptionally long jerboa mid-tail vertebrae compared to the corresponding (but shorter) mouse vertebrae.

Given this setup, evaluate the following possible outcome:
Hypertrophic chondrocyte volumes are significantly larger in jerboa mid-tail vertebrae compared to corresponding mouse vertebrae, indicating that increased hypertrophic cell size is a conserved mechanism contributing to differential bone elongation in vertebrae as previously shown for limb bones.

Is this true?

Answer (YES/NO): NO